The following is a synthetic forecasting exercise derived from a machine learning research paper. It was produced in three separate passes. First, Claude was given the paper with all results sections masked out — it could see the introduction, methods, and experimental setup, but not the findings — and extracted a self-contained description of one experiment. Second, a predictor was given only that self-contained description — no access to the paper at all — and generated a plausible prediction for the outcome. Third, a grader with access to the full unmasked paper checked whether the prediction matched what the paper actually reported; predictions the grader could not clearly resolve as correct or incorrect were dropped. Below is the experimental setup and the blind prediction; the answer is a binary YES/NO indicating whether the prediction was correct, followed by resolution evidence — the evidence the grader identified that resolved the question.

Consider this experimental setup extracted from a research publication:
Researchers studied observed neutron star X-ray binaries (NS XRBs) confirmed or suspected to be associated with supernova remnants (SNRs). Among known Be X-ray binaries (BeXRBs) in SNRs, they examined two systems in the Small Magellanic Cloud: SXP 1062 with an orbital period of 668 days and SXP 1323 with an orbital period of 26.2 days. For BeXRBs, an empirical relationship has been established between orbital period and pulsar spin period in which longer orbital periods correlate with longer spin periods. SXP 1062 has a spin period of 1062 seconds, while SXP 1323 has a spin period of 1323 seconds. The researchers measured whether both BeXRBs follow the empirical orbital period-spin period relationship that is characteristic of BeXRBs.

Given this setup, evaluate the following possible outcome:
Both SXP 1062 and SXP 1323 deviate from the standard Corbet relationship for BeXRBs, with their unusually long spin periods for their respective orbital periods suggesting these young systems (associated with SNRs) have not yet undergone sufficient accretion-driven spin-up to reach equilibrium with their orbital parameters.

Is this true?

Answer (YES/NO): NO